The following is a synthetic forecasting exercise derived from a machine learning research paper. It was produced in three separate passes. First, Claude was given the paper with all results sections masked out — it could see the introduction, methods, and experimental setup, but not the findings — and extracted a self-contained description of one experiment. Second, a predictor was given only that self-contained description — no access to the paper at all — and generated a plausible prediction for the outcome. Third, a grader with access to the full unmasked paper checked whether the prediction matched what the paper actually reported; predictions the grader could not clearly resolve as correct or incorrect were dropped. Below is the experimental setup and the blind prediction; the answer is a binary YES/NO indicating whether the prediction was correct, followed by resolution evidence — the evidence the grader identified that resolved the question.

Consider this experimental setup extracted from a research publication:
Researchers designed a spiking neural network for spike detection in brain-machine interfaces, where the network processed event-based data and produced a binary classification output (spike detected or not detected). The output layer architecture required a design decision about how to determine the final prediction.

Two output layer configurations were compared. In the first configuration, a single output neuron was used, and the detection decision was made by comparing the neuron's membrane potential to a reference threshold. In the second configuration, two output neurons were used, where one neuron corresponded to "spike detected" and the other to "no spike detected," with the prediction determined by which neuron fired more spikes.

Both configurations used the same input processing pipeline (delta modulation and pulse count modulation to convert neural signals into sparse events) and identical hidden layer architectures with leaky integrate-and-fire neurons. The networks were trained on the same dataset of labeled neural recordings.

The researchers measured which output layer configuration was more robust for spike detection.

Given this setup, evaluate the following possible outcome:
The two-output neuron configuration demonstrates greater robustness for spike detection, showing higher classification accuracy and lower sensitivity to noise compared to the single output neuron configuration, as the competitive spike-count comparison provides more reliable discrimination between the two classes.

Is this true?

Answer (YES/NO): YES